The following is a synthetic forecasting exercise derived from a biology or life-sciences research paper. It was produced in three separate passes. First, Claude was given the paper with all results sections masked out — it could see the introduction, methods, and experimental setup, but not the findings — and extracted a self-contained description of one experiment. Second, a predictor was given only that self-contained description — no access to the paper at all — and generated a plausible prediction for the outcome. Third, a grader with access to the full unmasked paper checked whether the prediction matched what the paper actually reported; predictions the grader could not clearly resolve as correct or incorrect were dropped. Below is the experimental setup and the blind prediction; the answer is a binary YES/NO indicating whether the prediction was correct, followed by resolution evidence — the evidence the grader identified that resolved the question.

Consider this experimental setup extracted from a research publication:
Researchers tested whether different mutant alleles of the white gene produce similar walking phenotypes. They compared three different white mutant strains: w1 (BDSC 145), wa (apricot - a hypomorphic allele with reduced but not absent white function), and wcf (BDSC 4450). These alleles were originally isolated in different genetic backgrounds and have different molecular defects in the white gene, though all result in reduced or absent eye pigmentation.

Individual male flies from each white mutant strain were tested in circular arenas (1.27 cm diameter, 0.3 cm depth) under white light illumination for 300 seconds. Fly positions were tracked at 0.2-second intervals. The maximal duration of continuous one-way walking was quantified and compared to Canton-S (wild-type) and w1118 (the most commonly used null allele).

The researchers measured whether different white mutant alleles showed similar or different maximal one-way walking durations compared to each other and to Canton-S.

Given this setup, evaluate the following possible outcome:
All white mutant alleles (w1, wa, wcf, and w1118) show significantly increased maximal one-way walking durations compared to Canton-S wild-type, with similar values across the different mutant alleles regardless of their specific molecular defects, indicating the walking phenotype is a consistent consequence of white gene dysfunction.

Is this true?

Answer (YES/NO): NO